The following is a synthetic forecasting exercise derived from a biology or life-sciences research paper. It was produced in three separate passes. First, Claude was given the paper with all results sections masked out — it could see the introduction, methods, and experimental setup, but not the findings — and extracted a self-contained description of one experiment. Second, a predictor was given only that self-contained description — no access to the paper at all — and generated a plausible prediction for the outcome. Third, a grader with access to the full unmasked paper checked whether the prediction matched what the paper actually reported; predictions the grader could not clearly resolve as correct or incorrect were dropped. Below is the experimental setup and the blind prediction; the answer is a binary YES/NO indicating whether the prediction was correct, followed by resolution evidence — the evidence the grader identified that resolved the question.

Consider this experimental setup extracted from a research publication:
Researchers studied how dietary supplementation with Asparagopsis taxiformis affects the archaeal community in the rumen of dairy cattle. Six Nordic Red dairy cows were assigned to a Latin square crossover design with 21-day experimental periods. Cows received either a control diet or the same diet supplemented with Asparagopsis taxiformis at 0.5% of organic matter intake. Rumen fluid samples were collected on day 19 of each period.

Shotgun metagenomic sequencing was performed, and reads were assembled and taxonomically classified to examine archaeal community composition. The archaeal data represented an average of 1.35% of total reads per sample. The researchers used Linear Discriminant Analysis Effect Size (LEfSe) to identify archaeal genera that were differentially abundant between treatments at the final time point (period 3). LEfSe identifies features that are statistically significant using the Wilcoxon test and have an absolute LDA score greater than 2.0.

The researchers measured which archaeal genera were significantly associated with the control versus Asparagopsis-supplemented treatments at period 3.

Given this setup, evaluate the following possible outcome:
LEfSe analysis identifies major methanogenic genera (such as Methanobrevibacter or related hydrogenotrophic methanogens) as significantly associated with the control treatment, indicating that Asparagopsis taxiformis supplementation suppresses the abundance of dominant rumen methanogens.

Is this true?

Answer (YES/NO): YES